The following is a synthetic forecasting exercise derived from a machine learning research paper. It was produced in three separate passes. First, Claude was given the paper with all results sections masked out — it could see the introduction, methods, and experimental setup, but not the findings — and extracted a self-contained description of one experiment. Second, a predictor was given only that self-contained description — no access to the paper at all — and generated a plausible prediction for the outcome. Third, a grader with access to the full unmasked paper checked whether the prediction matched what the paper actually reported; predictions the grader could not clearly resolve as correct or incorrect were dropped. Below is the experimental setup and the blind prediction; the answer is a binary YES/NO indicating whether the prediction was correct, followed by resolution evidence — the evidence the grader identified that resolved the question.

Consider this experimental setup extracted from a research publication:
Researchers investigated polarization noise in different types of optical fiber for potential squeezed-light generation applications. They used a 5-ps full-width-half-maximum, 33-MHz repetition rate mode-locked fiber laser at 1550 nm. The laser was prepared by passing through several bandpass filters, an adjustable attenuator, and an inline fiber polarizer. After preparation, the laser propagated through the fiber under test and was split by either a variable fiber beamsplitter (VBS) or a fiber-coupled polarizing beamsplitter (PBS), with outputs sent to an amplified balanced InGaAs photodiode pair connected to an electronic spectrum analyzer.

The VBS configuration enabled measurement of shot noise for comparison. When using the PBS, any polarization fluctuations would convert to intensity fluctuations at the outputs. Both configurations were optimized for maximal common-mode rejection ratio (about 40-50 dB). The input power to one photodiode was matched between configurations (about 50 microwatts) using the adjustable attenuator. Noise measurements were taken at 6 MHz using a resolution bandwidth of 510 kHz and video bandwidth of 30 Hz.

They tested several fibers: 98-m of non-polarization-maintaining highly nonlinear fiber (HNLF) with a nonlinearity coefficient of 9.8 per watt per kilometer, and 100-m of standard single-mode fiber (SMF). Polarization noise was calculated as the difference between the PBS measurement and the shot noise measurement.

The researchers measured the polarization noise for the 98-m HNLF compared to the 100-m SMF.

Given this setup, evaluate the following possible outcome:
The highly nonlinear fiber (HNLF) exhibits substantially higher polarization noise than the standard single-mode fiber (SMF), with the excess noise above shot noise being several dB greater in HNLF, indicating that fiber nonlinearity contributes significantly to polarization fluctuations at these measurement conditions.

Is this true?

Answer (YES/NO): YES